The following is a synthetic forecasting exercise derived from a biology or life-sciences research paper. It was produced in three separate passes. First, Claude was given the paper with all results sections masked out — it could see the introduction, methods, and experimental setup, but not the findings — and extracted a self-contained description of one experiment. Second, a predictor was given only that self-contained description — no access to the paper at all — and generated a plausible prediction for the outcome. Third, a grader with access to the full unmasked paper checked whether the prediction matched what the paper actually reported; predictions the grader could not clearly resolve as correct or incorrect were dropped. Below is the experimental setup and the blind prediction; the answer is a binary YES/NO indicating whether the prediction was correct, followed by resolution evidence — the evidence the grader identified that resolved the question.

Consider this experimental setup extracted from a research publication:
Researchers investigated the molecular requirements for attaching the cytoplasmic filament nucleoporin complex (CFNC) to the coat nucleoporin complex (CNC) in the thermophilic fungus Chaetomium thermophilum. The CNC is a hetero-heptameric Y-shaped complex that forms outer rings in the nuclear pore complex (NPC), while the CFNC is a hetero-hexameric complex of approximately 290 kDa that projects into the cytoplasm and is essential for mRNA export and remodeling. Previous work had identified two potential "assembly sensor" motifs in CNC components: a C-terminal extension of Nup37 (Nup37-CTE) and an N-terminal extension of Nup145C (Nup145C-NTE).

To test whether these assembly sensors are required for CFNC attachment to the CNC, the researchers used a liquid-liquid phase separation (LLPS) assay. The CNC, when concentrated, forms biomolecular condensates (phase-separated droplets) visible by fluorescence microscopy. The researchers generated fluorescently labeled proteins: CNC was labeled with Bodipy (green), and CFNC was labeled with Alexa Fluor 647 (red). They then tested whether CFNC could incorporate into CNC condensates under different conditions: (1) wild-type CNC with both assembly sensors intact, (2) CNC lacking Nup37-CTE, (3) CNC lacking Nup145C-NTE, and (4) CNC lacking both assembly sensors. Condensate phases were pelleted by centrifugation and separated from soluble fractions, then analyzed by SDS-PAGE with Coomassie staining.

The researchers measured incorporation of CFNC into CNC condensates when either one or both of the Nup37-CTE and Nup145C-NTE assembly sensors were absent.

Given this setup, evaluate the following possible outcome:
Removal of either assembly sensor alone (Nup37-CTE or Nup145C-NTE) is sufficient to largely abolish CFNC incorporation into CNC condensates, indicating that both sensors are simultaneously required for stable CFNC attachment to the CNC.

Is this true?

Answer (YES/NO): NO